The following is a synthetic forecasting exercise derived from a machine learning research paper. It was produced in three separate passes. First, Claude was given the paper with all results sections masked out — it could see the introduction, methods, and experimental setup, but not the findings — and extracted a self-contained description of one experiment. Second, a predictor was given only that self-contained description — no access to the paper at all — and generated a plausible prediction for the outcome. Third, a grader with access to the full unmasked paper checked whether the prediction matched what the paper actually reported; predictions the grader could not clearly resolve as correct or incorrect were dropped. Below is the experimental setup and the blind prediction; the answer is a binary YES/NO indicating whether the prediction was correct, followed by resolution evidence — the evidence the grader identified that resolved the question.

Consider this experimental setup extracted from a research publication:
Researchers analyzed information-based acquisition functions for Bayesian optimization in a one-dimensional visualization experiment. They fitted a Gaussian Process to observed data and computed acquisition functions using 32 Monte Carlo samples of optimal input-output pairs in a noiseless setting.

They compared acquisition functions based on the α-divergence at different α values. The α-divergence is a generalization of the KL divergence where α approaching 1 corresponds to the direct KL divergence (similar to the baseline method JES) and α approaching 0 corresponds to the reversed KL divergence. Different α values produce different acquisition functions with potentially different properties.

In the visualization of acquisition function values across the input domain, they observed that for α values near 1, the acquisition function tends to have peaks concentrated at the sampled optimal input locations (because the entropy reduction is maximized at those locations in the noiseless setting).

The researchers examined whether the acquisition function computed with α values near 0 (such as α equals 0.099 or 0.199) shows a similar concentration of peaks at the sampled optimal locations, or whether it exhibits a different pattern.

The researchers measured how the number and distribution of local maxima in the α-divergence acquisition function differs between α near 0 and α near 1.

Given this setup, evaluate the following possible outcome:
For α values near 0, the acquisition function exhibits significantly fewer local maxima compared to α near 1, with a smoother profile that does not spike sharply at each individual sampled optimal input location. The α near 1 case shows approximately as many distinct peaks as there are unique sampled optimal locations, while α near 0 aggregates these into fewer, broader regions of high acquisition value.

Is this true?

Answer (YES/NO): YES